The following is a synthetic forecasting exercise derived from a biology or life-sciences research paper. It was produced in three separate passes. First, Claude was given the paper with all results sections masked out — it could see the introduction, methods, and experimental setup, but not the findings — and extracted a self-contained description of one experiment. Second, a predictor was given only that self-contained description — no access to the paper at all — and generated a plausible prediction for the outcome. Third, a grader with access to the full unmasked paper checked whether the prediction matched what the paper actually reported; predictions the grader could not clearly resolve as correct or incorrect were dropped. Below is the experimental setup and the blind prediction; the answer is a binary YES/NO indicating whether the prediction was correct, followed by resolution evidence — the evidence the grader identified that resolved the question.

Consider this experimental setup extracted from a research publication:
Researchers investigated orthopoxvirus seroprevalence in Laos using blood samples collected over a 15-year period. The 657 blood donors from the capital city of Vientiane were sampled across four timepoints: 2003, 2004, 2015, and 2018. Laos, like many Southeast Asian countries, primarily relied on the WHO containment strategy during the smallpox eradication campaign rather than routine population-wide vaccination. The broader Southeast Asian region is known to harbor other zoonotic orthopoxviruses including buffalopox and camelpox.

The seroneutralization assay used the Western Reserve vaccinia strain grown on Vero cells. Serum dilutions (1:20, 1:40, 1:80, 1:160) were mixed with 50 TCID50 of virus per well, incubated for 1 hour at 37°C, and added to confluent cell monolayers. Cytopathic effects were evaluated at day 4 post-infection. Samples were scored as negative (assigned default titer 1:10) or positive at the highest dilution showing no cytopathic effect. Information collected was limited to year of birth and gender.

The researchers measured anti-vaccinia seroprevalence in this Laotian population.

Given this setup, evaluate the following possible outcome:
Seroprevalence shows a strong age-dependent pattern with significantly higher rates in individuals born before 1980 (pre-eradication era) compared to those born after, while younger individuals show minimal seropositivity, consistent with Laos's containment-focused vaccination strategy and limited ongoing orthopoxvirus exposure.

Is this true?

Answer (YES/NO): YES